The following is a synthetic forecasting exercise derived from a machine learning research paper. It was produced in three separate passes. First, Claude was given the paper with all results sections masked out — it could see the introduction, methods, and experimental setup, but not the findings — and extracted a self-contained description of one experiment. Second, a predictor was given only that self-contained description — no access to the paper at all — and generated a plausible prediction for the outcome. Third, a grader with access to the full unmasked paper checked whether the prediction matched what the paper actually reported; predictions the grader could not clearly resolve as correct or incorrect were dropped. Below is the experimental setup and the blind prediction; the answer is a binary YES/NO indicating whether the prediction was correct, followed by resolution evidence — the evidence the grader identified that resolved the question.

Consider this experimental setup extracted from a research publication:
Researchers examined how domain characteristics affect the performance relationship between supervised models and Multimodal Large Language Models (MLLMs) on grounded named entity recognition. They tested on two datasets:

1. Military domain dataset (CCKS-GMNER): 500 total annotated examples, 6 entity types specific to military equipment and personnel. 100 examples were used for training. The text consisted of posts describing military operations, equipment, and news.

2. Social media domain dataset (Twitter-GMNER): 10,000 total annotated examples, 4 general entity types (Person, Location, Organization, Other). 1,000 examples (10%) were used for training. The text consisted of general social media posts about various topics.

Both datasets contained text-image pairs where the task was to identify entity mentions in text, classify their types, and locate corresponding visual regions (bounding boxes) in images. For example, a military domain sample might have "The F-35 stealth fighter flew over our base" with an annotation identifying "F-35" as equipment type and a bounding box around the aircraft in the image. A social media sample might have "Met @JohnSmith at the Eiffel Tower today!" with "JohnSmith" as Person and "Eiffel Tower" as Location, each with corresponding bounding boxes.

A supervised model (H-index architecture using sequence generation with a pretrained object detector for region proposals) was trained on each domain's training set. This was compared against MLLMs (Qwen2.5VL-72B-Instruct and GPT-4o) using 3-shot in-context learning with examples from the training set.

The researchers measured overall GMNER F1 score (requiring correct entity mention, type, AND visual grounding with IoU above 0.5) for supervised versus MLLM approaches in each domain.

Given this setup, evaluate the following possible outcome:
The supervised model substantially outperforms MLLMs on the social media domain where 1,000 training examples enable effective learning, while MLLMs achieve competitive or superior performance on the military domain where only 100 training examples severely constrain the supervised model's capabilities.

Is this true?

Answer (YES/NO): YES